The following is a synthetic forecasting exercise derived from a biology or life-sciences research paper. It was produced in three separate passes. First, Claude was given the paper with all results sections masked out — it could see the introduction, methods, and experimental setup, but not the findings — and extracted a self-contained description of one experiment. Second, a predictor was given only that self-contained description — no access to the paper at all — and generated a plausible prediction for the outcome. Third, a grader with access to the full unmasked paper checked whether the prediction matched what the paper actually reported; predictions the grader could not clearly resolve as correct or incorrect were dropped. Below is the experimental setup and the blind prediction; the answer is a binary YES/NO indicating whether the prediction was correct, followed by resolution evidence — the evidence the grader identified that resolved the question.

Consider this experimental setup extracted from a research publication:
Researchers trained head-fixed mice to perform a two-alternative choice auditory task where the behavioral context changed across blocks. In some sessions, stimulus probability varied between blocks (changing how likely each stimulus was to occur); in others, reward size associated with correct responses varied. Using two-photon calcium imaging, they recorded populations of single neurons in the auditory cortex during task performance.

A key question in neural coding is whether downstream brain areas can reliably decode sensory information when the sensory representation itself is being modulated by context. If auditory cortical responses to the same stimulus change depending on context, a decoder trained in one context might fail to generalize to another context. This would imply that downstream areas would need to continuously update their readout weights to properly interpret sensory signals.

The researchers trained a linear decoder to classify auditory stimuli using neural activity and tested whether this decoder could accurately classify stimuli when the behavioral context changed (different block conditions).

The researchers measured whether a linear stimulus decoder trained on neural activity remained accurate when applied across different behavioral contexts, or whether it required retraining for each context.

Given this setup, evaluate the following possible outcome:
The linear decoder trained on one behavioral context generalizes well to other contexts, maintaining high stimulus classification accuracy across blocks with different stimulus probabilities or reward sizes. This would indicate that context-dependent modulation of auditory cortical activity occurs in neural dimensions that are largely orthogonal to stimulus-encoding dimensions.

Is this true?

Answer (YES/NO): YES